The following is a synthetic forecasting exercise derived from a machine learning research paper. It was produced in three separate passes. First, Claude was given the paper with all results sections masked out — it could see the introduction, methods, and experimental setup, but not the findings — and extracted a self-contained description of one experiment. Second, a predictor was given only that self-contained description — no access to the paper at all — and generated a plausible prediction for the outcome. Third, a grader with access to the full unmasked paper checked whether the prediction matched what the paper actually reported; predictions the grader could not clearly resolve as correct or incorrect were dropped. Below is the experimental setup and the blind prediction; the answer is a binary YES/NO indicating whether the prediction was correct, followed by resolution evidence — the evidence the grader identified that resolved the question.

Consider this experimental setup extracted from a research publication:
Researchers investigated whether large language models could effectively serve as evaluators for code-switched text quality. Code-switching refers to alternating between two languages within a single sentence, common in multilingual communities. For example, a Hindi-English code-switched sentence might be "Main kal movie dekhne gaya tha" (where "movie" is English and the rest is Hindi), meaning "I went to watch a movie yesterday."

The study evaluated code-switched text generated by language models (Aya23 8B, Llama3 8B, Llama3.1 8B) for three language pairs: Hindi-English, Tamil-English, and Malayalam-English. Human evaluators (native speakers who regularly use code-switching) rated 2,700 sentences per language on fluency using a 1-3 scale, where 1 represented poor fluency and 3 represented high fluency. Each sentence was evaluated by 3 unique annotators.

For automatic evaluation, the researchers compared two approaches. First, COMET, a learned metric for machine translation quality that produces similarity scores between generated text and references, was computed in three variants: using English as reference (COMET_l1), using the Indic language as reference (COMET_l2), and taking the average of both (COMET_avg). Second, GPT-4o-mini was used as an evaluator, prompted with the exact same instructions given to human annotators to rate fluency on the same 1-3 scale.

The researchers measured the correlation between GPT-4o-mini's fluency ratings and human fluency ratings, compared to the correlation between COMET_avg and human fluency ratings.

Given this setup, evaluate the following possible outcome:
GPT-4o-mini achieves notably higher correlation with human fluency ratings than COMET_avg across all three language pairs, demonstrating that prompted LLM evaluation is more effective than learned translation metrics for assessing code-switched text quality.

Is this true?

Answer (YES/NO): YES